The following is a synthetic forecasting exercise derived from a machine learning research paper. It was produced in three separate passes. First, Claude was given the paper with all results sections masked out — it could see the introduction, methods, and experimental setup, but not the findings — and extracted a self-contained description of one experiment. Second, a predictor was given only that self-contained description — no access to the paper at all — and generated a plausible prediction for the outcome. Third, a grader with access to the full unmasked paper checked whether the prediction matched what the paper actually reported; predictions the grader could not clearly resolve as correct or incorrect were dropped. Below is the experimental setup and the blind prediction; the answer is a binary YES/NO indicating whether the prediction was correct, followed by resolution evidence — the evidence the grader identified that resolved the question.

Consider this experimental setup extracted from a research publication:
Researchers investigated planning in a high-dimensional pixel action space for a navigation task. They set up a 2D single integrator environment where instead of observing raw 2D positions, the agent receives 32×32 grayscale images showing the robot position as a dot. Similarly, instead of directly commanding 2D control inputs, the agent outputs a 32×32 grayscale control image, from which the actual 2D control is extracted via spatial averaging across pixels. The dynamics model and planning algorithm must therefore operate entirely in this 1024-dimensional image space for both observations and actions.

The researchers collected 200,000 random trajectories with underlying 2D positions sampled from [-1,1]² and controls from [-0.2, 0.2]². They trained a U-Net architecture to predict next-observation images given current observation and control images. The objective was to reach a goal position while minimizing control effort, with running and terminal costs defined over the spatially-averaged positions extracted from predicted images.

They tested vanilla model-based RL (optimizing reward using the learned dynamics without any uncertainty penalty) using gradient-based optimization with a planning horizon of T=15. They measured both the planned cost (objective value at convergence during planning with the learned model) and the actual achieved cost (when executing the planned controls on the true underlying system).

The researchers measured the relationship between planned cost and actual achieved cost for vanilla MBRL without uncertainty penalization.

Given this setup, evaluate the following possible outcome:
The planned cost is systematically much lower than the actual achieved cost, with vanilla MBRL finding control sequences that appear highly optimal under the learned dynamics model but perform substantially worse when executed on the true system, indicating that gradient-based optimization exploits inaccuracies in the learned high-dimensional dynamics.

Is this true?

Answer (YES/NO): YES